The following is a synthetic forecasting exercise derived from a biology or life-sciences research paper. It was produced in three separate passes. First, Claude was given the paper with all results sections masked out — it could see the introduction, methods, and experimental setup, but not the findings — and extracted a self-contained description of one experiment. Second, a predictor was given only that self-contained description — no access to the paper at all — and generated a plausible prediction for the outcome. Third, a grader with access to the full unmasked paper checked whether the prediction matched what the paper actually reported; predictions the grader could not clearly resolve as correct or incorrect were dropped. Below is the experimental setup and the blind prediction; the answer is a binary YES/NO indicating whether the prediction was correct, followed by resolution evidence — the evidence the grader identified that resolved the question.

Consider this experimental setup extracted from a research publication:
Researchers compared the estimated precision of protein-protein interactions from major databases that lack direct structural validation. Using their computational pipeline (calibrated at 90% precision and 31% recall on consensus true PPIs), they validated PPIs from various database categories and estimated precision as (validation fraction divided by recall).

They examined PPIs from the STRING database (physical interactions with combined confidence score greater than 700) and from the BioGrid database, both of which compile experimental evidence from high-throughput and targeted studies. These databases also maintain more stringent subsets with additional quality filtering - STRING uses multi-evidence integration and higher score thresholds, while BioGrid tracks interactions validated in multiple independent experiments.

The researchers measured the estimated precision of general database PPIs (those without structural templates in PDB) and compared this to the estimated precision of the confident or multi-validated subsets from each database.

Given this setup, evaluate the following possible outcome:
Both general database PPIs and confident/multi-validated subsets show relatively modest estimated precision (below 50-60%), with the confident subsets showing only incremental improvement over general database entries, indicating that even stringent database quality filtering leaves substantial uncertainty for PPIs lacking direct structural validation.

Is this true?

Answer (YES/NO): NO